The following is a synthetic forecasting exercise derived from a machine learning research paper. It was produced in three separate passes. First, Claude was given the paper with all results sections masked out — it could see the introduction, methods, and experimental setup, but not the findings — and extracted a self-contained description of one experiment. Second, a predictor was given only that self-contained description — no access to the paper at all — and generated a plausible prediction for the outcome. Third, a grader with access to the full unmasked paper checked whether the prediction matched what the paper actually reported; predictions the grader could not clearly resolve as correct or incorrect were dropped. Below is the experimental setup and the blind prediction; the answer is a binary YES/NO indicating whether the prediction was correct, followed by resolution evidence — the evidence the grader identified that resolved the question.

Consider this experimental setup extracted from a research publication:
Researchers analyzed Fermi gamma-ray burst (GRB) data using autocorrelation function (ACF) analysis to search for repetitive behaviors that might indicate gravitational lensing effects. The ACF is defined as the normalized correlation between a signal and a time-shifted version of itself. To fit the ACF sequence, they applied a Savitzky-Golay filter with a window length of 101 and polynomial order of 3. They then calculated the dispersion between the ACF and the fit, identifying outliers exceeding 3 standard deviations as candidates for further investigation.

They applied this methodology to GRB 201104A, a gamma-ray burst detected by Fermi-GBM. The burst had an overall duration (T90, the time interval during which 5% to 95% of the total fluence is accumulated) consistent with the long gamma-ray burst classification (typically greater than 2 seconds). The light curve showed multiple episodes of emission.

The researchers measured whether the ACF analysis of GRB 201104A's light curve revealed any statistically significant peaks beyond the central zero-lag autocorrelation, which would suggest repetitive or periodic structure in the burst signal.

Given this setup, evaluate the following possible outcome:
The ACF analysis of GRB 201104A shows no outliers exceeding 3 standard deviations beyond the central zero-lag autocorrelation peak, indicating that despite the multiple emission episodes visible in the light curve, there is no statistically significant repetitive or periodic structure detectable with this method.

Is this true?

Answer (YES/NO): NO